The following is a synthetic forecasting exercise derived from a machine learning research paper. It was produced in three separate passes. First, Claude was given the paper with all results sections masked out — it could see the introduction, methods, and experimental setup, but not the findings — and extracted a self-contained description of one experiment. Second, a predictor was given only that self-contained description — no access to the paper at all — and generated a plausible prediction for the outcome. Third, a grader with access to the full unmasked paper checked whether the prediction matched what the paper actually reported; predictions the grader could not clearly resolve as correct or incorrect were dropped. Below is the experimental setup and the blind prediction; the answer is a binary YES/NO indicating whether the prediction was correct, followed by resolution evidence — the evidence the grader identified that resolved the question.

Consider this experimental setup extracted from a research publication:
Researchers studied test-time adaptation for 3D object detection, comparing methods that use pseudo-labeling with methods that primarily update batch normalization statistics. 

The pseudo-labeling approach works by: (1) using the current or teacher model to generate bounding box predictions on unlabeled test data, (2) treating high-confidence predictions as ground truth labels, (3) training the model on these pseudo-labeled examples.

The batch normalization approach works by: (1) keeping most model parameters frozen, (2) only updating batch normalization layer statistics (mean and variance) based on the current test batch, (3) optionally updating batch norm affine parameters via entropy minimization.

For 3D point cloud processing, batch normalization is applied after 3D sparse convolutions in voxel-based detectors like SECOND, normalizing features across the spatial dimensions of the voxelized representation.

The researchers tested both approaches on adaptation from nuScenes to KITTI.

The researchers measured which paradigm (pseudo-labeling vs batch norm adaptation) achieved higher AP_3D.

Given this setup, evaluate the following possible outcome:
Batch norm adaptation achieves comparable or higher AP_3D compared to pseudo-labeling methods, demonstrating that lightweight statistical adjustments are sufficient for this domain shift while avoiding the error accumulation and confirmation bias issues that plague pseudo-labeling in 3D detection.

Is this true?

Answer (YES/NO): NO